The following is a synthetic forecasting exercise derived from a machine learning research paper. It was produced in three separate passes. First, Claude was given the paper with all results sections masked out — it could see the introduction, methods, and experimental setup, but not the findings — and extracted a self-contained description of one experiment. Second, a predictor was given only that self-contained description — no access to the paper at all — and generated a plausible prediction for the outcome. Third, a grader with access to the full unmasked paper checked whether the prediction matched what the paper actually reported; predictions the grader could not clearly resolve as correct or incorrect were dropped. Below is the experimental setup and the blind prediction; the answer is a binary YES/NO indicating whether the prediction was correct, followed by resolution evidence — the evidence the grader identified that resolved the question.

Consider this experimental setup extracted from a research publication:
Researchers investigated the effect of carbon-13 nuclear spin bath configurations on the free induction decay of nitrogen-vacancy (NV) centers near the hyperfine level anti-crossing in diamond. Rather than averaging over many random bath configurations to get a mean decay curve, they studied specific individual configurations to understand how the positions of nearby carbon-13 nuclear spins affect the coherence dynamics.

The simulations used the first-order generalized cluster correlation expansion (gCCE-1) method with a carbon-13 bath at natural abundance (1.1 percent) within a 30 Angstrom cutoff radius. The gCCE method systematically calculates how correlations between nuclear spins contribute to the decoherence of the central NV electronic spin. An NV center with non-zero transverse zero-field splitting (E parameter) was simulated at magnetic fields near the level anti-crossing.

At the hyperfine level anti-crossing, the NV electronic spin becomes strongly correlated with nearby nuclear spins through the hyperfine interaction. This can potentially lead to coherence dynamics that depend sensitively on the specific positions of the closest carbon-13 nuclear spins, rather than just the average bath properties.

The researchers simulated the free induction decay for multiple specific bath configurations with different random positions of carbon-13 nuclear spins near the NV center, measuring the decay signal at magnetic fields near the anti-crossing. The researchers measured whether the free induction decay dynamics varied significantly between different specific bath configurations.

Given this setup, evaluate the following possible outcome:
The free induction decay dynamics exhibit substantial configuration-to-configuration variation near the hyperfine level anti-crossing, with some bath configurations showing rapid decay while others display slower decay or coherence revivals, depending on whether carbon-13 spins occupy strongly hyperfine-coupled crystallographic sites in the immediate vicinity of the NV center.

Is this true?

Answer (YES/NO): YES